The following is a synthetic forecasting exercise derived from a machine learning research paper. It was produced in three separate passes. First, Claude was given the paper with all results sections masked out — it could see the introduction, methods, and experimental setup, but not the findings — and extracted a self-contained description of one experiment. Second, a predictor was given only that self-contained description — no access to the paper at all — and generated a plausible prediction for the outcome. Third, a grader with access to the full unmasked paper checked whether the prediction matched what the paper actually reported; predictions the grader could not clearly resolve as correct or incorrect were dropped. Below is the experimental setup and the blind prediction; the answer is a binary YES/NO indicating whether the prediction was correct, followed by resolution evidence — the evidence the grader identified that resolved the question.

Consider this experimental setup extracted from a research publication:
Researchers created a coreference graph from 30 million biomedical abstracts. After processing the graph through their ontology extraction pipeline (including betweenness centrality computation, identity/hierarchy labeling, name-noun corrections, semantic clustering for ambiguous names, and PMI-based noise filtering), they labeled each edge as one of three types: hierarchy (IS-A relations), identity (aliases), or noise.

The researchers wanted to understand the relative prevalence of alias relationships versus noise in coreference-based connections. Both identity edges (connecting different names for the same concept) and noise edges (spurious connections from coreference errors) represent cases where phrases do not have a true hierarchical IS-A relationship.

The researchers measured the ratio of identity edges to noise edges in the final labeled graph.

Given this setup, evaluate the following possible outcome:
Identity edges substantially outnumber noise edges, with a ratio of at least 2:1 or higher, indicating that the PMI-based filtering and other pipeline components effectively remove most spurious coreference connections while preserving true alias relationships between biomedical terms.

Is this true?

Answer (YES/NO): NO